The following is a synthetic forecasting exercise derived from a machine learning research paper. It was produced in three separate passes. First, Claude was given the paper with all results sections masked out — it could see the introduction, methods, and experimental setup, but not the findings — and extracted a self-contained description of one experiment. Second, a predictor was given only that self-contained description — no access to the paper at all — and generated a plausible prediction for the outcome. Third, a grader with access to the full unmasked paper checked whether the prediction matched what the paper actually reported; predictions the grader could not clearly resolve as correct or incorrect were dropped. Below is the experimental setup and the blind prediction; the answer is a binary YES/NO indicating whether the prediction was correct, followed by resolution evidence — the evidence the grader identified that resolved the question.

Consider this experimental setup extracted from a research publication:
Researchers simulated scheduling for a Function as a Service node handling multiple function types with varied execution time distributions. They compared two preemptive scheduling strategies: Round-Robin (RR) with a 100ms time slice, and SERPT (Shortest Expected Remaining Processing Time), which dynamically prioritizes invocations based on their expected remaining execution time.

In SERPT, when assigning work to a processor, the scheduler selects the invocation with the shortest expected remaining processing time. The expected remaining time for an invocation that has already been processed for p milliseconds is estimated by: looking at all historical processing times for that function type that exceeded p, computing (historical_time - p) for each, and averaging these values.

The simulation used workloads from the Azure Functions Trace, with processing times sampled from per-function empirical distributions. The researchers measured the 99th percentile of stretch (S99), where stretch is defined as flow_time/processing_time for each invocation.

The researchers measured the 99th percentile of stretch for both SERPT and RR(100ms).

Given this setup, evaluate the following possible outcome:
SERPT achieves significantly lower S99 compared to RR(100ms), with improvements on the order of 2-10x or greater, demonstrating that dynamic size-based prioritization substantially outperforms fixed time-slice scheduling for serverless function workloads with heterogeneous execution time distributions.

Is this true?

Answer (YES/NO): YES